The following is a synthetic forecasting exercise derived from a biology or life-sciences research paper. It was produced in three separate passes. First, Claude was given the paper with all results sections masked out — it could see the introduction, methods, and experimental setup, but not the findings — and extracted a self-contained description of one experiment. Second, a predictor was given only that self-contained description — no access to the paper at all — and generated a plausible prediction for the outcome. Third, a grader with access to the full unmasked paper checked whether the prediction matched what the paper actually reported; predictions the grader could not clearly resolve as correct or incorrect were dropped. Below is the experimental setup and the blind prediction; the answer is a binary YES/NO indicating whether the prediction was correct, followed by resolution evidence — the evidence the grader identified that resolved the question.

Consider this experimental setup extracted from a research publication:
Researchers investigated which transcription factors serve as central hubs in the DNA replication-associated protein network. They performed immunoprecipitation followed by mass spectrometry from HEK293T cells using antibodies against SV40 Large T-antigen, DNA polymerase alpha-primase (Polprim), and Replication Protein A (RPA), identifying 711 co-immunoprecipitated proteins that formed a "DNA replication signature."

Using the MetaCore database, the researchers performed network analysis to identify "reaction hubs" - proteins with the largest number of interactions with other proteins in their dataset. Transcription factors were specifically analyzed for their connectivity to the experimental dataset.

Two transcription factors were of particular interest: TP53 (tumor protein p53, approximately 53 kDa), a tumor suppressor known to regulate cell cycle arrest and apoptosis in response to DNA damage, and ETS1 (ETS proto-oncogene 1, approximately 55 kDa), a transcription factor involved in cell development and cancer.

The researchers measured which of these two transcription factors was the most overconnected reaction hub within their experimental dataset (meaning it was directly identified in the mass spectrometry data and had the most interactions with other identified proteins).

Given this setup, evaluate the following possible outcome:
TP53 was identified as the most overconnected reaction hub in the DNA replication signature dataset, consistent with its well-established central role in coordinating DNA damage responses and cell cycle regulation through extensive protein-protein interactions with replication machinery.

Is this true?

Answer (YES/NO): YES